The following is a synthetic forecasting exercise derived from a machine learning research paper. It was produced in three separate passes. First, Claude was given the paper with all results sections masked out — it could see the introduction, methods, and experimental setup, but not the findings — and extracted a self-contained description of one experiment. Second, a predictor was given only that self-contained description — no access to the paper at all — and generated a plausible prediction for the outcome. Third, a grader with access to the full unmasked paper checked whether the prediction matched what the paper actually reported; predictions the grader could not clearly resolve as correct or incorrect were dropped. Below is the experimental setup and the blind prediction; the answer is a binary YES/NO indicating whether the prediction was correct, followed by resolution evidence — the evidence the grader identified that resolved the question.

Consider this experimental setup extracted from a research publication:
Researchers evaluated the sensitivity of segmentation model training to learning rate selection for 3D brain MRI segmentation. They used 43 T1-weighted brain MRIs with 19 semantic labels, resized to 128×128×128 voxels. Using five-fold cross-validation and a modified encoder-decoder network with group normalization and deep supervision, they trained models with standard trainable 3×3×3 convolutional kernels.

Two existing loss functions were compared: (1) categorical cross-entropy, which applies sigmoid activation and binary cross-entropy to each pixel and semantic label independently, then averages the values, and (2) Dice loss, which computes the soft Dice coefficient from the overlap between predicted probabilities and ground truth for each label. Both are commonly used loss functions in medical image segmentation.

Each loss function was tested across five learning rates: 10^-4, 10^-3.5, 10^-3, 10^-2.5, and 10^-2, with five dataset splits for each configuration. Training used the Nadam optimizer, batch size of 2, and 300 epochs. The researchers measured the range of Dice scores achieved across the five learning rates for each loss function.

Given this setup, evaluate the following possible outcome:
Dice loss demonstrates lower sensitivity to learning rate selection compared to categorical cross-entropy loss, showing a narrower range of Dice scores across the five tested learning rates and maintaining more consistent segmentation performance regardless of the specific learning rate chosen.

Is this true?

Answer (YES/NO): NO